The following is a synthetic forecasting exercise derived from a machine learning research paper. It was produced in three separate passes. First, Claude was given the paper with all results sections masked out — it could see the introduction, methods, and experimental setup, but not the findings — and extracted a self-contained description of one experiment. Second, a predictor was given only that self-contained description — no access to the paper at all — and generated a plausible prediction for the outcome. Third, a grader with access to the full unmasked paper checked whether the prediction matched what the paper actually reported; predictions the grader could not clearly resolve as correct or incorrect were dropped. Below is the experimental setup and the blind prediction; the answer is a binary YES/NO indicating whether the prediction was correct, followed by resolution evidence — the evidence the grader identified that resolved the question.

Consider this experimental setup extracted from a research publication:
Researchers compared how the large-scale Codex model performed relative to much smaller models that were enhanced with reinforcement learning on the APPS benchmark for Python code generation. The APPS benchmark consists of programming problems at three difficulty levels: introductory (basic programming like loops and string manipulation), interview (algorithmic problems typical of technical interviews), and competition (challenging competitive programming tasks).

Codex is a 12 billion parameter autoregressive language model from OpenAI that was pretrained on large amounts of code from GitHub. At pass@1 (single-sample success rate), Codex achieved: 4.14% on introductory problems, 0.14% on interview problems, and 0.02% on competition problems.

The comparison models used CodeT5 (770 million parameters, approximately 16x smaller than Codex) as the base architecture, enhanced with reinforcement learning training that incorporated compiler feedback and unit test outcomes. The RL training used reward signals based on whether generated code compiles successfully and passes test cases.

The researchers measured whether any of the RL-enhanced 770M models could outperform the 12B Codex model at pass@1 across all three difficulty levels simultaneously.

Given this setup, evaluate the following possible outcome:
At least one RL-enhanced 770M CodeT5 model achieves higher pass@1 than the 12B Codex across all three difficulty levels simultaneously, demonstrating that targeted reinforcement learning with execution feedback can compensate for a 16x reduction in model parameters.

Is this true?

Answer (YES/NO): YES